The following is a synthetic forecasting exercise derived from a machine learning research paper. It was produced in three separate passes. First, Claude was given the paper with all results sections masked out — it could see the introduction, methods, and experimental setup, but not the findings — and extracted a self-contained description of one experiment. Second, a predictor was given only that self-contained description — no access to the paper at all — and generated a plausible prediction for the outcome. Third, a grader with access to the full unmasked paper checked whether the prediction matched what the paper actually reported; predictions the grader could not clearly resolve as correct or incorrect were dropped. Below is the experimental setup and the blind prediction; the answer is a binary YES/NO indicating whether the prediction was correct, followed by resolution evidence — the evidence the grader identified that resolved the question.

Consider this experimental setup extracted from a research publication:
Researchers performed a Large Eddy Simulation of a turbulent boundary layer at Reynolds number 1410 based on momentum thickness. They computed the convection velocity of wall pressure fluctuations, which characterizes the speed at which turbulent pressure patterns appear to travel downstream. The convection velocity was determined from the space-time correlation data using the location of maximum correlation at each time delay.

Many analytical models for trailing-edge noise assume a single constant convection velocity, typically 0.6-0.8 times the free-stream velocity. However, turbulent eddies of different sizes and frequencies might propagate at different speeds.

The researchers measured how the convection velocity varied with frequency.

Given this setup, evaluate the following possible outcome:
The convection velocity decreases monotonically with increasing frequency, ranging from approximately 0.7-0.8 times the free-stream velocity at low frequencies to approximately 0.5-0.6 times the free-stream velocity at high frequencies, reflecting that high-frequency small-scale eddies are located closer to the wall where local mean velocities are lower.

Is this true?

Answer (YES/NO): NO